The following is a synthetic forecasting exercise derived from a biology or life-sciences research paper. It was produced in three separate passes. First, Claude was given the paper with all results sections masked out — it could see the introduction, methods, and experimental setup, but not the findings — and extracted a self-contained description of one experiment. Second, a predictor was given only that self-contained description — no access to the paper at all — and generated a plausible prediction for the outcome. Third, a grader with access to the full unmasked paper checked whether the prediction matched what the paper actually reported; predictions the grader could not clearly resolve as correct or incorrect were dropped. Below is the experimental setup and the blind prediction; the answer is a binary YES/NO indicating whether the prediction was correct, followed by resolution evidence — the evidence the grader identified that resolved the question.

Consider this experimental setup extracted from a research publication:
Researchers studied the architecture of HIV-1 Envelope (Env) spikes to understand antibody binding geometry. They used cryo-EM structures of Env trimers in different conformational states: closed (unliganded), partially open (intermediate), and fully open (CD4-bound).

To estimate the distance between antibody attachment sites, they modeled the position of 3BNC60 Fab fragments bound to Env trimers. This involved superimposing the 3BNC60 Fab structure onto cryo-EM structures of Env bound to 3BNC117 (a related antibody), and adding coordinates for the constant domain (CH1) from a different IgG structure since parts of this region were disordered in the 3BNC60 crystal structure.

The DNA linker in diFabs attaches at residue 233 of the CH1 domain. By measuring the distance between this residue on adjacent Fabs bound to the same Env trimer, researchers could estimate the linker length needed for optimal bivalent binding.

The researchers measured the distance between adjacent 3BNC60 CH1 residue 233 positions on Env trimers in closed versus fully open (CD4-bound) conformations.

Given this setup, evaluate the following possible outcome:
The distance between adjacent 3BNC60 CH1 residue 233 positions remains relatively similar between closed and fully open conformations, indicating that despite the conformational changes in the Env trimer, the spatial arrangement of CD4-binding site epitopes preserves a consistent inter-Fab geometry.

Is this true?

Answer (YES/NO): NO